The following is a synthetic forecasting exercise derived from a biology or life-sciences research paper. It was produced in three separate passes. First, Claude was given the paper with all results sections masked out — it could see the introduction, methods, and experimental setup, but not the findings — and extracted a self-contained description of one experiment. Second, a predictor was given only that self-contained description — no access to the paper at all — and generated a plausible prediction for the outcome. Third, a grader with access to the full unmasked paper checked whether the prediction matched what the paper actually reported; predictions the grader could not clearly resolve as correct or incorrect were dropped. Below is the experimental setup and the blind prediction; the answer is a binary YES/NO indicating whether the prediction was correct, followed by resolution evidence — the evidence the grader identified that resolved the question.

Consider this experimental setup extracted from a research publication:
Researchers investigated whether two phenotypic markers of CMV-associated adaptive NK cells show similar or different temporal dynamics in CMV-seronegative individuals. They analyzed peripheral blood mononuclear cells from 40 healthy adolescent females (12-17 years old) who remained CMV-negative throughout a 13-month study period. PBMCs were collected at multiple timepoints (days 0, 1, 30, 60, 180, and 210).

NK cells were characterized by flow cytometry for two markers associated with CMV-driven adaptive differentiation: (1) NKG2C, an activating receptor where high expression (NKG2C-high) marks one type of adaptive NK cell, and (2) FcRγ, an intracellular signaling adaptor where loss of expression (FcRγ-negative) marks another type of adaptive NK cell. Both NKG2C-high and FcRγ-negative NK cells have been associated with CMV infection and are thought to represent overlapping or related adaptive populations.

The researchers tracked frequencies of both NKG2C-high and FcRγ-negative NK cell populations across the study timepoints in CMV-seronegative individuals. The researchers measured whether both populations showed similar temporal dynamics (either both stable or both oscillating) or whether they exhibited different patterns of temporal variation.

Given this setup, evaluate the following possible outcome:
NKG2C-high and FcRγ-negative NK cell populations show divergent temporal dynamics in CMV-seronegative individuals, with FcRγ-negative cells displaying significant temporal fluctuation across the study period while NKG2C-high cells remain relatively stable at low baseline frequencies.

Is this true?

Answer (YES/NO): YES